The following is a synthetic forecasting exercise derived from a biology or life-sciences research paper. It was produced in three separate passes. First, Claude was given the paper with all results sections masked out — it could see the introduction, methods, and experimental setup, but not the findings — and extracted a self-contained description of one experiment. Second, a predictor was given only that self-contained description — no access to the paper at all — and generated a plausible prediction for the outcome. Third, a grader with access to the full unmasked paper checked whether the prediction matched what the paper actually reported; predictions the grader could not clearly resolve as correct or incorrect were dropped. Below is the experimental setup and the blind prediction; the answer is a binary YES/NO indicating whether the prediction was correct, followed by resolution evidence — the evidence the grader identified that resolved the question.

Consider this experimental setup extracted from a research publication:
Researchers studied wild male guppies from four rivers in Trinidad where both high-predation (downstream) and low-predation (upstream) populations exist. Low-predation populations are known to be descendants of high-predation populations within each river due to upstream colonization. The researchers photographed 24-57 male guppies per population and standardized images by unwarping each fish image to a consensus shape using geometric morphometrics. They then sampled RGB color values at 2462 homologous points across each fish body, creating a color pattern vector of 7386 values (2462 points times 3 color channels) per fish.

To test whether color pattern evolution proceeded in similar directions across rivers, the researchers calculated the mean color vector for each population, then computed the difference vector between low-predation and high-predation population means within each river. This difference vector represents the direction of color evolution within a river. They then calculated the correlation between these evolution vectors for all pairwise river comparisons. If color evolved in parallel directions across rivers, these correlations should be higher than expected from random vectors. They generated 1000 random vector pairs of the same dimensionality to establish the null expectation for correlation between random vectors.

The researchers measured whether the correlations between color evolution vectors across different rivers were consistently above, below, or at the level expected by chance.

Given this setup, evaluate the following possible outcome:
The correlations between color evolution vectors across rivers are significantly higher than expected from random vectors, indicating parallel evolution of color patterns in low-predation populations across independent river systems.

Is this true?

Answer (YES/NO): NO